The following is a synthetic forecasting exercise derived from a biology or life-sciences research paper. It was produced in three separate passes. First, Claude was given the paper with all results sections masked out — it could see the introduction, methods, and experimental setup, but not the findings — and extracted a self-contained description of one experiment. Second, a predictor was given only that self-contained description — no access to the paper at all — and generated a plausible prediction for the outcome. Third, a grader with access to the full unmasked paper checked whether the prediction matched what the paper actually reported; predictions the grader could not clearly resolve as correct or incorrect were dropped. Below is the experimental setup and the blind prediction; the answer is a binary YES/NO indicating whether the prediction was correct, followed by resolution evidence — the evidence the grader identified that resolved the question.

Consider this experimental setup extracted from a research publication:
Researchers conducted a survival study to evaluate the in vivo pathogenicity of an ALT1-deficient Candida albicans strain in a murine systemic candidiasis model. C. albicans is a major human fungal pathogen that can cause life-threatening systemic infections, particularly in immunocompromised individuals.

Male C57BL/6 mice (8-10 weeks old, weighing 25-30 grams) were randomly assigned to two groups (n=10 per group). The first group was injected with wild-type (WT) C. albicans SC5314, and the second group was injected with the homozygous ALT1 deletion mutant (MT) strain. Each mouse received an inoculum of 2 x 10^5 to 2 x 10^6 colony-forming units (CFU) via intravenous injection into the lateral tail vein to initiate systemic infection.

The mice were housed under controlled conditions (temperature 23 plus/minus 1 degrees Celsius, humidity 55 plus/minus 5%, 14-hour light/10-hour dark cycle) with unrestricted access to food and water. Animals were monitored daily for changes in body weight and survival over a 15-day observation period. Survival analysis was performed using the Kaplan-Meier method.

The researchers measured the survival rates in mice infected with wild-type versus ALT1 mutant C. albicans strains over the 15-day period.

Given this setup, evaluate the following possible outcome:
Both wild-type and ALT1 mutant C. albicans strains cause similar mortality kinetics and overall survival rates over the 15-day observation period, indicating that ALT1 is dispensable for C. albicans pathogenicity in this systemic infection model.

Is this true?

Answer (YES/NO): NO